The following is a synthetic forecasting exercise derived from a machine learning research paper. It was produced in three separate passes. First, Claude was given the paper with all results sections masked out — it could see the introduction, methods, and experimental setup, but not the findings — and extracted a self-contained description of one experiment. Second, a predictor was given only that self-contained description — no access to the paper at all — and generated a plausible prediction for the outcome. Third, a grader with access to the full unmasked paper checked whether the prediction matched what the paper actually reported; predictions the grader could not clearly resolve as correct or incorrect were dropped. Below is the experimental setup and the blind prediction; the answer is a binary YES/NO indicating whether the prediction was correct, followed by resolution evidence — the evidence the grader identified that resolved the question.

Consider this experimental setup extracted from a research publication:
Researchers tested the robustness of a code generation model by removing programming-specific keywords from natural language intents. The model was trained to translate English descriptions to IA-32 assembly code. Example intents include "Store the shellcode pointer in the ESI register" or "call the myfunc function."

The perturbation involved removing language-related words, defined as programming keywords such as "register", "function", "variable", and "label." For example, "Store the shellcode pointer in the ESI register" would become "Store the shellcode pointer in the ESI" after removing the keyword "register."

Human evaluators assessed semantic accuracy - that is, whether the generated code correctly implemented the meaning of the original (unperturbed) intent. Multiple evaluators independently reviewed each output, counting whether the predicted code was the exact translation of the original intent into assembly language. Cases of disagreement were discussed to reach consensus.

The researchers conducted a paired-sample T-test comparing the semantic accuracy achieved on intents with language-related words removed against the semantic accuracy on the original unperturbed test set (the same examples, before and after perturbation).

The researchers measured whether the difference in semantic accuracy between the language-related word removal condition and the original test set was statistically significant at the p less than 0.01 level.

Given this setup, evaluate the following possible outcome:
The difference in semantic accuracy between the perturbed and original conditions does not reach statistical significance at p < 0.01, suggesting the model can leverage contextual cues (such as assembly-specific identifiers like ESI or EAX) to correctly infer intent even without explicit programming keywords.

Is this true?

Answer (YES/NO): YES